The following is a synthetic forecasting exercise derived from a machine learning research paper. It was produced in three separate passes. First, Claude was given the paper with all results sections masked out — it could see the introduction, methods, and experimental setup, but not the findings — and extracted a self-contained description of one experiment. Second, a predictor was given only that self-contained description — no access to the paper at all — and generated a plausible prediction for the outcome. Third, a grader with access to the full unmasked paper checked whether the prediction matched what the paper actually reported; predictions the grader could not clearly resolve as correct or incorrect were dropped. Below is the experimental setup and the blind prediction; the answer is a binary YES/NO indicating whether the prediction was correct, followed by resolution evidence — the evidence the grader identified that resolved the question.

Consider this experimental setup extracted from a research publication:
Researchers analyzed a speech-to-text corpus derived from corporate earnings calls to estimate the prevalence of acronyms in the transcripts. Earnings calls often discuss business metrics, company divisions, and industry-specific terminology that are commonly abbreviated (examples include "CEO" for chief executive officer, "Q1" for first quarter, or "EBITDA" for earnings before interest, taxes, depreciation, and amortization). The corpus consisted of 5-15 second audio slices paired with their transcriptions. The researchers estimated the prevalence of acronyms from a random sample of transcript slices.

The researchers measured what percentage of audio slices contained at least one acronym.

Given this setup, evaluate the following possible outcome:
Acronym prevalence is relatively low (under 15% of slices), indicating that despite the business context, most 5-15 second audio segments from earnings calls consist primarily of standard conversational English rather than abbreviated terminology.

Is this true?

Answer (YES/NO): NO